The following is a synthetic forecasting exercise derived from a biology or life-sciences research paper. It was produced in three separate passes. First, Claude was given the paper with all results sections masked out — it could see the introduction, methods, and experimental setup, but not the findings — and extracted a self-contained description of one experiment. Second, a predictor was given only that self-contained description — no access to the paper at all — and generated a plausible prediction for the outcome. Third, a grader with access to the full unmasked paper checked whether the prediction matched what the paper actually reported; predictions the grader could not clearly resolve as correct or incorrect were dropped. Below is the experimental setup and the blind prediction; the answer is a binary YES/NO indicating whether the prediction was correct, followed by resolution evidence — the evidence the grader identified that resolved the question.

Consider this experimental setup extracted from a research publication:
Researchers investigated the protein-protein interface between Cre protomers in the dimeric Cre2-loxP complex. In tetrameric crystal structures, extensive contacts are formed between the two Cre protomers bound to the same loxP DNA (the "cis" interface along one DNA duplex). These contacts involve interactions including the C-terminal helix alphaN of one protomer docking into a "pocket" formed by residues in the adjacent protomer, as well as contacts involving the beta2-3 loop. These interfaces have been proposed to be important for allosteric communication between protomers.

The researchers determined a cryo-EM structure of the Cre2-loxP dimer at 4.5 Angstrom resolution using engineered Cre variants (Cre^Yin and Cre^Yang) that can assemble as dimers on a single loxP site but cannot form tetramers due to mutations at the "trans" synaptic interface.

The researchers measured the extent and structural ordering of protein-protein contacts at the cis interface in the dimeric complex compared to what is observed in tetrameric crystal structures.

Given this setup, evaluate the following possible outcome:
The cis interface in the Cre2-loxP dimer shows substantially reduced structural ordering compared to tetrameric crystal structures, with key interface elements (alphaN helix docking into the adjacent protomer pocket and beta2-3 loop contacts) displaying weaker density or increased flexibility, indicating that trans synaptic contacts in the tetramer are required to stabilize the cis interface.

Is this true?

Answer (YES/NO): NO